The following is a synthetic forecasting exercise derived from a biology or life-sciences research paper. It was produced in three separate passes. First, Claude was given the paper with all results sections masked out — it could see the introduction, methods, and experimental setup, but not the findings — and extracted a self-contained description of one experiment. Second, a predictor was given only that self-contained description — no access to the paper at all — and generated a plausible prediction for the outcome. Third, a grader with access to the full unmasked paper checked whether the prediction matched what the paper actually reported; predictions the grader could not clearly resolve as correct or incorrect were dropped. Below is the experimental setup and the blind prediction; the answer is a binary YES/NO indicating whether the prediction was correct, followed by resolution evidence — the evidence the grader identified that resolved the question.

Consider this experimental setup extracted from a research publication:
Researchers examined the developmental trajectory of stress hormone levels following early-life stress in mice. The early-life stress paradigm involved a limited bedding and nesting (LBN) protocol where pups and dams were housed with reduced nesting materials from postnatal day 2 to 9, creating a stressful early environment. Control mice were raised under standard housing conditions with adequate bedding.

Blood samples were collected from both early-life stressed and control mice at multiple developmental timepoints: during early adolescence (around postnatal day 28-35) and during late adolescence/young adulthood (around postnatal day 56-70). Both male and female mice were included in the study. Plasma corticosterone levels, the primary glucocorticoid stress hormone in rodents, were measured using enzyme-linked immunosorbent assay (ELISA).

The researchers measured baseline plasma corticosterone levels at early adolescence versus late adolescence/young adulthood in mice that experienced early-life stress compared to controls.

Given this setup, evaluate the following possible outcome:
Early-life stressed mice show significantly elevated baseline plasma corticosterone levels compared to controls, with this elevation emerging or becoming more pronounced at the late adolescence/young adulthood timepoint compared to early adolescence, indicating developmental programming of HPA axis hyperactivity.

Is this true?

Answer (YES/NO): YES